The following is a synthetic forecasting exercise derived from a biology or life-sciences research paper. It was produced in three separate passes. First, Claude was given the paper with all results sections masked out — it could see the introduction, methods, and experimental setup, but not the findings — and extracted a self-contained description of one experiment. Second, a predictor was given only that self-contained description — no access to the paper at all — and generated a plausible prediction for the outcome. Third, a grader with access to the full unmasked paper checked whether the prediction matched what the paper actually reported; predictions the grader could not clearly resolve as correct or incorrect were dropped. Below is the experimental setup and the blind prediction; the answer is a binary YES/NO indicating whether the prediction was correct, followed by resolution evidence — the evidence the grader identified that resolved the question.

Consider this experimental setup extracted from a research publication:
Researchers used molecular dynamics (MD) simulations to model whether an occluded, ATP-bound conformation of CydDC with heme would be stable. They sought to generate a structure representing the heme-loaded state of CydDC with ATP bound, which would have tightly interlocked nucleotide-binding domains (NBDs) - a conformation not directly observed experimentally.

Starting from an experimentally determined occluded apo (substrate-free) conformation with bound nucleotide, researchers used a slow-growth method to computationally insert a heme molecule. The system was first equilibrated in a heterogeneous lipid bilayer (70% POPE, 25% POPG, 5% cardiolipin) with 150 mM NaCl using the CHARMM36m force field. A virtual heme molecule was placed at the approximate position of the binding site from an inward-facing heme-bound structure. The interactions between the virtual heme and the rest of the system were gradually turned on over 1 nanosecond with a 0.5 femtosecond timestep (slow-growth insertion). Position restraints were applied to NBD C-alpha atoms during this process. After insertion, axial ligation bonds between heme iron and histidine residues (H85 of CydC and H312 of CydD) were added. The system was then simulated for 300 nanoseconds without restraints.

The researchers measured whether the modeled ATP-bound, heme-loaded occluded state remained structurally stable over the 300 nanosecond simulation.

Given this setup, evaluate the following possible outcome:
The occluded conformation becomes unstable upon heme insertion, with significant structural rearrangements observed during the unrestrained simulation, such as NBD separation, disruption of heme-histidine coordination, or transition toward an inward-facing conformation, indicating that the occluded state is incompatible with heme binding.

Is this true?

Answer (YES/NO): NO